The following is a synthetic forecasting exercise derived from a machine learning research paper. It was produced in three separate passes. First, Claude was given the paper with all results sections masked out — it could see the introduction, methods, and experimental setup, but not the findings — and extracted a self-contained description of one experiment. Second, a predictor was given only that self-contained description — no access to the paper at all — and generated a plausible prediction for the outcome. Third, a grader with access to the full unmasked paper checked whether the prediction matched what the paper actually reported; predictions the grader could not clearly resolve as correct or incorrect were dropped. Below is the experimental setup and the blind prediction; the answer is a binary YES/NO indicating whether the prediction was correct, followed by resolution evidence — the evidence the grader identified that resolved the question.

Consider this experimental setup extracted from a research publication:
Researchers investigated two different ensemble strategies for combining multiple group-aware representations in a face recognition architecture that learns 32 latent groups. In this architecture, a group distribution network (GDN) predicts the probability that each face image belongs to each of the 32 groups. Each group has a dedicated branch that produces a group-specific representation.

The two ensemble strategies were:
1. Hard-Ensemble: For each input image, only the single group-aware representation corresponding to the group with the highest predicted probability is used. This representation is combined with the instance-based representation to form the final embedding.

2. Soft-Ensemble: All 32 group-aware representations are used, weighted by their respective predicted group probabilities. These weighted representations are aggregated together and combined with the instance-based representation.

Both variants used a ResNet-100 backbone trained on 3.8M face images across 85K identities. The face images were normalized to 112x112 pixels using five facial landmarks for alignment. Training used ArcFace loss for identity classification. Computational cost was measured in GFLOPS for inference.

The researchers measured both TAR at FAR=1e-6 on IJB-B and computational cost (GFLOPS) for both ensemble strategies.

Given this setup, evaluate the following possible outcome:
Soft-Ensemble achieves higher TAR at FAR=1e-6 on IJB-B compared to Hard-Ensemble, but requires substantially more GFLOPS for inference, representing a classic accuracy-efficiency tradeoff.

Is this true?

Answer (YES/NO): NO